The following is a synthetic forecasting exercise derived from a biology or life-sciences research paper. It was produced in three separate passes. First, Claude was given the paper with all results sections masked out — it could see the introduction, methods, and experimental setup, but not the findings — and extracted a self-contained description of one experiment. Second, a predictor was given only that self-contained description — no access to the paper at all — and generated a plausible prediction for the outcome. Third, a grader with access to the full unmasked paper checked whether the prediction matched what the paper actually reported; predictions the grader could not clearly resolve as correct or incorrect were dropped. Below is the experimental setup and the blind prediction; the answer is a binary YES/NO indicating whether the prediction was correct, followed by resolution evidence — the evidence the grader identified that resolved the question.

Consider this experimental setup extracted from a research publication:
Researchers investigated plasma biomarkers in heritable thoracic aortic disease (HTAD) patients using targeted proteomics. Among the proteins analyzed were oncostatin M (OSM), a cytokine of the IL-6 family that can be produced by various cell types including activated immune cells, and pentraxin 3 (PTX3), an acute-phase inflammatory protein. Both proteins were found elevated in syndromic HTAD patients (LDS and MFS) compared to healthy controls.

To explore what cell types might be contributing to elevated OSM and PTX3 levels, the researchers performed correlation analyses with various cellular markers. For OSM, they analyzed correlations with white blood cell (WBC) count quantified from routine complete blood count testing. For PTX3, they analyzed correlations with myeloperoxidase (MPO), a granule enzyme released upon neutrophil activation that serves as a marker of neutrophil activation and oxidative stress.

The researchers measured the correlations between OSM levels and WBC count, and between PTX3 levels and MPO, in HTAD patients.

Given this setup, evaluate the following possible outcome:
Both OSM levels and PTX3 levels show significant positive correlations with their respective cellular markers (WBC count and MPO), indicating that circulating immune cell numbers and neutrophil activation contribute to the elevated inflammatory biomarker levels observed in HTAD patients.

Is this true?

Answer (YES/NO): YES